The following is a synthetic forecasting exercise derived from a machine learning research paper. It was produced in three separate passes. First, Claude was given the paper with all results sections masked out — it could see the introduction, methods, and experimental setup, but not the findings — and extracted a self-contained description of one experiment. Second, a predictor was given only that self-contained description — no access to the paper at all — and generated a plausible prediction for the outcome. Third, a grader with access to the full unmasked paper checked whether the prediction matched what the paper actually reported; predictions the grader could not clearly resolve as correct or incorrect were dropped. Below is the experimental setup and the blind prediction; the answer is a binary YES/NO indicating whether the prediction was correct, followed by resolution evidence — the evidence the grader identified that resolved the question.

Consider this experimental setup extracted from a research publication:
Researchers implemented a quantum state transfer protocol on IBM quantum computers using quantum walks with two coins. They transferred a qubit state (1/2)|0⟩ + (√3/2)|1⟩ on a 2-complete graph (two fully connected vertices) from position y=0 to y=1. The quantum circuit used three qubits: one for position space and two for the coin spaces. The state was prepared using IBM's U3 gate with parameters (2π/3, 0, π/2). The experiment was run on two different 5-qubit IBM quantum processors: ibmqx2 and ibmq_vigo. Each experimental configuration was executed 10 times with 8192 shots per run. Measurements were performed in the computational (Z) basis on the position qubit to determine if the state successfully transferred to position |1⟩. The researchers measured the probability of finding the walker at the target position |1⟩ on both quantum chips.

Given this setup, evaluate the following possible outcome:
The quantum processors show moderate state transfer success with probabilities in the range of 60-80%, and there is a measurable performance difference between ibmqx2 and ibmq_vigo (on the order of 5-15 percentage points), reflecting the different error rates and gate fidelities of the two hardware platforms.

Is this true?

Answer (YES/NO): NO